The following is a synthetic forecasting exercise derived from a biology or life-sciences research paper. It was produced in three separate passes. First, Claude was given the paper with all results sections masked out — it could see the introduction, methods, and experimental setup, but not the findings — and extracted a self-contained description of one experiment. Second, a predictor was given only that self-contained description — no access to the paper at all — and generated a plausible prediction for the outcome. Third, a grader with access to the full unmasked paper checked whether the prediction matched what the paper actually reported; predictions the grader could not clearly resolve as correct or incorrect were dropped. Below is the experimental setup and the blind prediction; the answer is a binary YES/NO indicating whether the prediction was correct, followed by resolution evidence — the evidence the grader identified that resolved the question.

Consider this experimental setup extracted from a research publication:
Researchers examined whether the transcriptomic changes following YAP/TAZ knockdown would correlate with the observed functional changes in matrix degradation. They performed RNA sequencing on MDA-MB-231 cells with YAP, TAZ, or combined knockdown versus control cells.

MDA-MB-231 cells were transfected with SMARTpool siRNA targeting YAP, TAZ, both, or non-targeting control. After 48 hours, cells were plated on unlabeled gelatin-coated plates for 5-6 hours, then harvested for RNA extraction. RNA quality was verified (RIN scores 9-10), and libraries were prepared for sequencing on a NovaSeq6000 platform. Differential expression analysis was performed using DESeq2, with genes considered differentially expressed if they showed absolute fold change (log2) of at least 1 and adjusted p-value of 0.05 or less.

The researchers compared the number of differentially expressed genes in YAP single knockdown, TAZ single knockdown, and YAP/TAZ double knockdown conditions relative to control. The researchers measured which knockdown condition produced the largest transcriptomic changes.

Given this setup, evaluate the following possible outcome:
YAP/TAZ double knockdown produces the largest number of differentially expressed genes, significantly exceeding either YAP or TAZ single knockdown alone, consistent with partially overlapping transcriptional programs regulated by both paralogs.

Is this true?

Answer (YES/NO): YES